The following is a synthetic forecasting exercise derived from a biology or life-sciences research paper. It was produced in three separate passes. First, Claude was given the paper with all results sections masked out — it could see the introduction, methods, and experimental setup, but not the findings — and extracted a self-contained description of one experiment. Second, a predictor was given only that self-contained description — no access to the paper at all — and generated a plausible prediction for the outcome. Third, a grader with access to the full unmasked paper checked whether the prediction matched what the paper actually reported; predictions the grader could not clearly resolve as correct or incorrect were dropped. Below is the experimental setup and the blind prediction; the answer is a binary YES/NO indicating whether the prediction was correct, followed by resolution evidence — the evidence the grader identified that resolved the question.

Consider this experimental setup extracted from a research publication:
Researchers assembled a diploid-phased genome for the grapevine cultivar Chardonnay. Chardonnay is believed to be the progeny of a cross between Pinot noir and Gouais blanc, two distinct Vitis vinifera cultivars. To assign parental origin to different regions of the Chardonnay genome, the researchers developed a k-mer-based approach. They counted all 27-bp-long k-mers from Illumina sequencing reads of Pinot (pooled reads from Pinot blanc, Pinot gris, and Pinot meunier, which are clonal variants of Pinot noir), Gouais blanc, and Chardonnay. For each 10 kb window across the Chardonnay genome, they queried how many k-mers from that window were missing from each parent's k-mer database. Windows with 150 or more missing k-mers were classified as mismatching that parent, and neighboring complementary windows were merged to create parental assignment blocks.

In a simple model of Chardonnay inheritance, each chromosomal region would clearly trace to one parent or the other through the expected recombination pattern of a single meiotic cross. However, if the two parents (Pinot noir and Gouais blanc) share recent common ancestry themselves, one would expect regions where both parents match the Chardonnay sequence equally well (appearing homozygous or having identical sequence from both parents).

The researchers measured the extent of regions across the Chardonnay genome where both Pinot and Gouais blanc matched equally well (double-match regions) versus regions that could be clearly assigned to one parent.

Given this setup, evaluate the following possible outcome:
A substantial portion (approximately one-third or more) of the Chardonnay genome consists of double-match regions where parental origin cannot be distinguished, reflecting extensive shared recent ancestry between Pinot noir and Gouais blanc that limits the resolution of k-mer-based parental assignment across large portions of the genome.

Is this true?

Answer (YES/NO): NO